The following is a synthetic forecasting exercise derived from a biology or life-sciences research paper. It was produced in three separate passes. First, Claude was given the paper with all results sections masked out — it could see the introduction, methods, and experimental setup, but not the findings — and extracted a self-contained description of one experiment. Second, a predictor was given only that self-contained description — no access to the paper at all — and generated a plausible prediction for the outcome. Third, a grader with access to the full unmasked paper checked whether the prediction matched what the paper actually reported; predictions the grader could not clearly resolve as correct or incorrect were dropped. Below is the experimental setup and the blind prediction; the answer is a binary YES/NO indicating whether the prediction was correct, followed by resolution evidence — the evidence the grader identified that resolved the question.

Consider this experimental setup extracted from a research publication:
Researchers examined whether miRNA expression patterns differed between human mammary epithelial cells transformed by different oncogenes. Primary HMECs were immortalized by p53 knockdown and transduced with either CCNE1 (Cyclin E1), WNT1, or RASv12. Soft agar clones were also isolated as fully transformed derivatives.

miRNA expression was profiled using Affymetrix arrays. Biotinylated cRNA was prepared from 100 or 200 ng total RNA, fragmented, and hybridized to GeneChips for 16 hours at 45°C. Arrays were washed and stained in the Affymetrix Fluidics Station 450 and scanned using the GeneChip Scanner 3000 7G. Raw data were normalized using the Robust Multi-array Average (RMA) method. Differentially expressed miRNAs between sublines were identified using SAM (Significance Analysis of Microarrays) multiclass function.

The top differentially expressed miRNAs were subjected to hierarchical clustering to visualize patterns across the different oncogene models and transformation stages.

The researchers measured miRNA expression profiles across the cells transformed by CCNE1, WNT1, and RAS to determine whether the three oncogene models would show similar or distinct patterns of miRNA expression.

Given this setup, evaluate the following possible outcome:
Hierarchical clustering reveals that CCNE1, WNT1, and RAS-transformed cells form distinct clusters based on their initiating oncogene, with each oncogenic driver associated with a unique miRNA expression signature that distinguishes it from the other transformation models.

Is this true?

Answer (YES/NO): NO